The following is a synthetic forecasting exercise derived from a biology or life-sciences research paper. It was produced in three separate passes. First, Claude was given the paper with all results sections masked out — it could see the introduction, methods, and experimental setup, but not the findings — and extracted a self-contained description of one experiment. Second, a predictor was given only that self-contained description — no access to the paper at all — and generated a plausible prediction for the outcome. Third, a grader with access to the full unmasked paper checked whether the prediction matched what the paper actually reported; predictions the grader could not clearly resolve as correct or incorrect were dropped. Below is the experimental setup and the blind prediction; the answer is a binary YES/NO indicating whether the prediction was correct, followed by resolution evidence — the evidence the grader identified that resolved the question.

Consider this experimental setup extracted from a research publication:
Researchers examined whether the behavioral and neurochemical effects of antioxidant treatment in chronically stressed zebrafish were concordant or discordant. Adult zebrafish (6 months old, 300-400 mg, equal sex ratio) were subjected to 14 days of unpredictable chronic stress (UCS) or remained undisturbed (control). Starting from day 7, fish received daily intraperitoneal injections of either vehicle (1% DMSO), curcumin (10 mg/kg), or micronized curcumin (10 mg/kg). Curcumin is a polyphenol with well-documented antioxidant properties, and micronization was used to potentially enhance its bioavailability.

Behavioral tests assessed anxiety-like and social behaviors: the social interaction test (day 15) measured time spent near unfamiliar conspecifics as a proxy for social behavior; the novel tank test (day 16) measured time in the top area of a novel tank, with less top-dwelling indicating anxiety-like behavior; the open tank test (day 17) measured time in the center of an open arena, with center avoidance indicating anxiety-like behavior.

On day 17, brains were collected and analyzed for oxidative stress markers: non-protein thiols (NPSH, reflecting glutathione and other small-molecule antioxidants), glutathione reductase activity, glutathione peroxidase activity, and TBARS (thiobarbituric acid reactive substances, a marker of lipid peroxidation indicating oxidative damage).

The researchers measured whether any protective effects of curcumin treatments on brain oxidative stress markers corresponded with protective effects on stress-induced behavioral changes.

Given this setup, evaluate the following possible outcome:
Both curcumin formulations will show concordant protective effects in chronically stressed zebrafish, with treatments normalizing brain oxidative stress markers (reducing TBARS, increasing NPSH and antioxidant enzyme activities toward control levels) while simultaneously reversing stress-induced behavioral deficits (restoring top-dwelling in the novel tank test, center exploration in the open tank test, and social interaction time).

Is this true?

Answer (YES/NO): NO